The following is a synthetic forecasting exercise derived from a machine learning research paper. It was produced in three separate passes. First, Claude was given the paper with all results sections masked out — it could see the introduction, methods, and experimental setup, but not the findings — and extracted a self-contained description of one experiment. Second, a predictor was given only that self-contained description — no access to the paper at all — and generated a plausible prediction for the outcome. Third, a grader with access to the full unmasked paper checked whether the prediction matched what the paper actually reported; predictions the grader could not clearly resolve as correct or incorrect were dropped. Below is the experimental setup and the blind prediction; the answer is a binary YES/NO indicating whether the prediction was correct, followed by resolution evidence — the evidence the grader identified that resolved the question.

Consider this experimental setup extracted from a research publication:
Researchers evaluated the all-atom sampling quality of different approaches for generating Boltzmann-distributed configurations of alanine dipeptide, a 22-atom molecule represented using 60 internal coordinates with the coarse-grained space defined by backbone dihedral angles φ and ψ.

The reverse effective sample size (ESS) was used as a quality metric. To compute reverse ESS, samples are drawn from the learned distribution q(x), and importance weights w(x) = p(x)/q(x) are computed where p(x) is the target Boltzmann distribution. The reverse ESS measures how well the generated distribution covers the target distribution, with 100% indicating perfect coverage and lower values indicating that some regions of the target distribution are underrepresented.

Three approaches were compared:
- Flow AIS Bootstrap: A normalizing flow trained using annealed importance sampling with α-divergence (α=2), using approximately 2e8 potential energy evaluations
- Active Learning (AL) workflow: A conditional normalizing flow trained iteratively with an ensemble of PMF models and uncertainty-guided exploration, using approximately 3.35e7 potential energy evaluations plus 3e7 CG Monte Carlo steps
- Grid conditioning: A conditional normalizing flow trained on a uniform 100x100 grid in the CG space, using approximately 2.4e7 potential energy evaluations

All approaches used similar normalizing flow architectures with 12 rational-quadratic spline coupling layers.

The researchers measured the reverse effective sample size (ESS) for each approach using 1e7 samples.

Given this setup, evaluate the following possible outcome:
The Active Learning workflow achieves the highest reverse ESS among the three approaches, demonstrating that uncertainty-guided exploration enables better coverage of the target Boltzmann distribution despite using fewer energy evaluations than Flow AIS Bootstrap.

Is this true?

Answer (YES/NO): NO